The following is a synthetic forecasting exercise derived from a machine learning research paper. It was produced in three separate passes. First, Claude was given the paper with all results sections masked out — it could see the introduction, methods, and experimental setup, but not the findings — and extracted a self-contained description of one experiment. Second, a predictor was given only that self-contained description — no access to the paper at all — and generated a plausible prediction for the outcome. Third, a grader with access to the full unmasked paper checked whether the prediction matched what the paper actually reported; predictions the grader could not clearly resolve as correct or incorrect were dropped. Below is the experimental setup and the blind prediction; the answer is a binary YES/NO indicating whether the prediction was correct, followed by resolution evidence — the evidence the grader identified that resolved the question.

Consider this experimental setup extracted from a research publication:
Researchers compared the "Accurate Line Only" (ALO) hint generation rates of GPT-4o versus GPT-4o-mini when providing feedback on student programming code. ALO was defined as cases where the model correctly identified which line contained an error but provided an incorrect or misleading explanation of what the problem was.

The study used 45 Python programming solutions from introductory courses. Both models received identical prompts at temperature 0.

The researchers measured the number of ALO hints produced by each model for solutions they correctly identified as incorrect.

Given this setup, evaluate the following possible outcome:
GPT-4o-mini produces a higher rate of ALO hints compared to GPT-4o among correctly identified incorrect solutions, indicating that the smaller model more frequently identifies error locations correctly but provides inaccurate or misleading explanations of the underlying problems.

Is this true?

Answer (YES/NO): NO